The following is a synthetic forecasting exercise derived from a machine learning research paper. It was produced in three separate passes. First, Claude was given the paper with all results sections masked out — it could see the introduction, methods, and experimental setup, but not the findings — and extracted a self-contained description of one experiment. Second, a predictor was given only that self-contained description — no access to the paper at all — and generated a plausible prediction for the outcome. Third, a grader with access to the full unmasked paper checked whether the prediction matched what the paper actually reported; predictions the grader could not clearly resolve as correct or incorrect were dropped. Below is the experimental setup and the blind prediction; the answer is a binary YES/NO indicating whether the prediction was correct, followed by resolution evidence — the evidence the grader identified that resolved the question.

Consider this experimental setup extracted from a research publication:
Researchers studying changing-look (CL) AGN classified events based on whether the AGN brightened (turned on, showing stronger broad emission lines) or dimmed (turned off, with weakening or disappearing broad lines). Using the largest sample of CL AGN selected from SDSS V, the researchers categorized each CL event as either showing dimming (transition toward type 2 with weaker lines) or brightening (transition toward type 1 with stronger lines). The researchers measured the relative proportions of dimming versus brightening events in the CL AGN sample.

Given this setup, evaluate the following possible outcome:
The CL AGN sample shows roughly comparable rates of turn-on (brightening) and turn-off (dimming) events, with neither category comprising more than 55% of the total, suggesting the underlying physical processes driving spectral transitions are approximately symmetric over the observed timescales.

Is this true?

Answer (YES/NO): NO